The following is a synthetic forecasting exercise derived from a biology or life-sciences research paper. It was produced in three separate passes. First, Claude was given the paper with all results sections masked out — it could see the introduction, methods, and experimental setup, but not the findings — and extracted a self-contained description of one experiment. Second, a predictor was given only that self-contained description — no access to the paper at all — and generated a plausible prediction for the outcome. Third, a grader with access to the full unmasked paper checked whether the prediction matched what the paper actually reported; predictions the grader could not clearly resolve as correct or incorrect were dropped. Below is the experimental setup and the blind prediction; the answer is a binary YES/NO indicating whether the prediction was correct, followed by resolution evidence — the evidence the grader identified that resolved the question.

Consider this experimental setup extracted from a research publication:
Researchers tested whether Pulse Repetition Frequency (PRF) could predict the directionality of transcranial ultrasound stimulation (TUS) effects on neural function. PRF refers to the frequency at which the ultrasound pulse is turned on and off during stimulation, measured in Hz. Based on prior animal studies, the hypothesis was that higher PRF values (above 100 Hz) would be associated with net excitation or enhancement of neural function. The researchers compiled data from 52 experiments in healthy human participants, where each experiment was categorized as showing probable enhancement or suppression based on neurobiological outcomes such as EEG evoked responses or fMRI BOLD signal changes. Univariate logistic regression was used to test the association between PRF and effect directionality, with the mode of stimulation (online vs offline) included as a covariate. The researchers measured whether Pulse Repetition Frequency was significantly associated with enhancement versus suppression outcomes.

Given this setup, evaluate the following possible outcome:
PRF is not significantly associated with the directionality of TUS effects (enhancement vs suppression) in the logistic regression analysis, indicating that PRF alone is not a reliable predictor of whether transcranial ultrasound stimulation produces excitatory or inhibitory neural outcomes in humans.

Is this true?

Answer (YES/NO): YES